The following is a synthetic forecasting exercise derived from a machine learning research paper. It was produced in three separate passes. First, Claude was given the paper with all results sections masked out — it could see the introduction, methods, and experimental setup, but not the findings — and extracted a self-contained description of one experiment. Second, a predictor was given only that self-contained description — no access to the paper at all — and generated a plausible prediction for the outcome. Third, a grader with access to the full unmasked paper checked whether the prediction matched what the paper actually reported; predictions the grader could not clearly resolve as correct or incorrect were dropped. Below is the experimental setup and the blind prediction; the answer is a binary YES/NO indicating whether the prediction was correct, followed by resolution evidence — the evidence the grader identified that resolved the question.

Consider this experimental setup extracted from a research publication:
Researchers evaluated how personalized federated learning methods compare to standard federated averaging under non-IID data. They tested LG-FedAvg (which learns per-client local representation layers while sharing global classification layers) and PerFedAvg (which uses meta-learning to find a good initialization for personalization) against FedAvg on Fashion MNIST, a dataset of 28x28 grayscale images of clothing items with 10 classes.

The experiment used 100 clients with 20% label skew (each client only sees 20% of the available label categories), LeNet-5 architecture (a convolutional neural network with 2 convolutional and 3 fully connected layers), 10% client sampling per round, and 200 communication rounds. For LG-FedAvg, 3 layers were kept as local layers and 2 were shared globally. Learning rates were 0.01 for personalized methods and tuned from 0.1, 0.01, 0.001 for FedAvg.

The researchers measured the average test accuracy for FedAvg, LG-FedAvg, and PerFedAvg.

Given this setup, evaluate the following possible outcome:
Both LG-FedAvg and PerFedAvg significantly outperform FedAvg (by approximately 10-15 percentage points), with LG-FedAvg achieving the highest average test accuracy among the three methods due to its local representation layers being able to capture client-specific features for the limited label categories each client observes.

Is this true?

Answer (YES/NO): NO